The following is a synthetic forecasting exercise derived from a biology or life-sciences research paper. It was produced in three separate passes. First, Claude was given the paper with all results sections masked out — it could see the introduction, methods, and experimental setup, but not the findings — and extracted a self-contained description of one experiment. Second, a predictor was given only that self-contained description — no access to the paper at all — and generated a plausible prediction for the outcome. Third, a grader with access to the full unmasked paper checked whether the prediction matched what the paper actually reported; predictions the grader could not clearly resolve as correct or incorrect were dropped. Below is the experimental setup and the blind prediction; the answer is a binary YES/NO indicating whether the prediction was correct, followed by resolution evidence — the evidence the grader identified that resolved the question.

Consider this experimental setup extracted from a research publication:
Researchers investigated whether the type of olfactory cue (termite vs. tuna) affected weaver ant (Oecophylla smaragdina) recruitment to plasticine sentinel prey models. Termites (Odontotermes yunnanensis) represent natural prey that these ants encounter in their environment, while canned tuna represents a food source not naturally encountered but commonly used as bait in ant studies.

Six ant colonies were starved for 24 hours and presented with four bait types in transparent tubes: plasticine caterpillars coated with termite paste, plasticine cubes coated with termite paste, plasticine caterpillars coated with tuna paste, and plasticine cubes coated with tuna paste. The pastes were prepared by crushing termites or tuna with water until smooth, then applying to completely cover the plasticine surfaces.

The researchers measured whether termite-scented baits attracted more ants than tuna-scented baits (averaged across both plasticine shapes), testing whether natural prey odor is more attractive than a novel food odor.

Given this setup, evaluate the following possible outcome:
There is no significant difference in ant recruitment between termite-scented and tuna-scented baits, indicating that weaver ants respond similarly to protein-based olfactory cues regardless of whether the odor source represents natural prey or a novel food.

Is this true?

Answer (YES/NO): NO